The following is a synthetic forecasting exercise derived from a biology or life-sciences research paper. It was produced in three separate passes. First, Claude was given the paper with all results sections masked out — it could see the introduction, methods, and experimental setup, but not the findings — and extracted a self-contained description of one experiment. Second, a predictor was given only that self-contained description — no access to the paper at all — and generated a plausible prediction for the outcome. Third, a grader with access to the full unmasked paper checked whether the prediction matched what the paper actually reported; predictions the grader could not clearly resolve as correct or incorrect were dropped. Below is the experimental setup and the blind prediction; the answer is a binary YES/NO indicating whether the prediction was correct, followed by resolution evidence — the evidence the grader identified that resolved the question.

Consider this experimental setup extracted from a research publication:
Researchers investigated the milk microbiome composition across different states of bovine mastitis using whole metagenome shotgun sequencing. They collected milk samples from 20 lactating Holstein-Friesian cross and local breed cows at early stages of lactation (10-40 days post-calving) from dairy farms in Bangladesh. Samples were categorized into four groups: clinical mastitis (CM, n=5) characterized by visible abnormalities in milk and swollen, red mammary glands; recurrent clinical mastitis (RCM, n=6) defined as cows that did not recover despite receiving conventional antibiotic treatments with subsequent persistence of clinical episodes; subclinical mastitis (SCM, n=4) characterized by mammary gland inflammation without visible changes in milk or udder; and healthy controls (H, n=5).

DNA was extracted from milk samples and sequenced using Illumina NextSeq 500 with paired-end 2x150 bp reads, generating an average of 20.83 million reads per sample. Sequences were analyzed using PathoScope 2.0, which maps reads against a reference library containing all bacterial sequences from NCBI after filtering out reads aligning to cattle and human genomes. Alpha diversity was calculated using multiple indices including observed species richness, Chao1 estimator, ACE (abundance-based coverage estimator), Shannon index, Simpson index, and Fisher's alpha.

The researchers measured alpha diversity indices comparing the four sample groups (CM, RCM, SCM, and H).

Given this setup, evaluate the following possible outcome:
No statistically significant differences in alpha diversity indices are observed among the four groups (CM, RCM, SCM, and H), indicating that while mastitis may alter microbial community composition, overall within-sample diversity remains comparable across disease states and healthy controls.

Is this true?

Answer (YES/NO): NO